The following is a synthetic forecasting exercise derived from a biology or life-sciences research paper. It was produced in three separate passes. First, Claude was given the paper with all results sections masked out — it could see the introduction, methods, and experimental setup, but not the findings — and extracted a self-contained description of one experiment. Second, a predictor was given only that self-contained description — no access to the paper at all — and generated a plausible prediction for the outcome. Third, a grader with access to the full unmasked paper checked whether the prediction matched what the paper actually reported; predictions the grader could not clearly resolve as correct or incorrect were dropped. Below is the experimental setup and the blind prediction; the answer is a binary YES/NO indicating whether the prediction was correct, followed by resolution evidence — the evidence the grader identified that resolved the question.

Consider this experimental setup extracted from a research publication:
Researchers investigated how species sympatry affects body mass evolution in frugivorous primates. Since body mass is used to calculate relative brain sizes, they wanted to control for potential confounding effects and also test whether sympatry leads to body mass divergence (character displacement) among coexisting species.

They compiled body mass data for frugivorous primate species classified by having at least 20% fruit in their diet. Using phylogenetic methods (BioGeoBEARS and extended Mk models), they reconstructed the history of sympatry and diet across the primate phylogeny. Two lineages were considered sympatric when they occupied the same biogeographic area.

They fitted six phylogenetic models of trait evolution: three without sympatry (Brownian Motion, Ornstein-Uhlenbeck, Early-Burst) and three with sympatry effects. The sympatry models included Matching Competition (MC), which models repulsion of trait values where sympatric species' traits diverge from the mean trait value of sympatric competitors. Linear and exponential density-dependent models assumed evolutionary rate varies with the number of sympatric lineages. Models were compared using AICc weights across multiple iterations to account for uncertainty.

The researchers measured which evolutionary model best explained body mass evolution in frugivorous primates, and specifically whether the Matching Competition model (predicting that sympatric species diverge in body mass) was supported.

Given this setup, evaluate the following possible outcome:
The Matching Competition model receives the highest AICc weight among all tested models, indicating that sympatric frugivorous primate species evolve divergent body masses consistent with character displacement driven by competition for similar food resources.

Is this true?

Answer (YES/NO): YES